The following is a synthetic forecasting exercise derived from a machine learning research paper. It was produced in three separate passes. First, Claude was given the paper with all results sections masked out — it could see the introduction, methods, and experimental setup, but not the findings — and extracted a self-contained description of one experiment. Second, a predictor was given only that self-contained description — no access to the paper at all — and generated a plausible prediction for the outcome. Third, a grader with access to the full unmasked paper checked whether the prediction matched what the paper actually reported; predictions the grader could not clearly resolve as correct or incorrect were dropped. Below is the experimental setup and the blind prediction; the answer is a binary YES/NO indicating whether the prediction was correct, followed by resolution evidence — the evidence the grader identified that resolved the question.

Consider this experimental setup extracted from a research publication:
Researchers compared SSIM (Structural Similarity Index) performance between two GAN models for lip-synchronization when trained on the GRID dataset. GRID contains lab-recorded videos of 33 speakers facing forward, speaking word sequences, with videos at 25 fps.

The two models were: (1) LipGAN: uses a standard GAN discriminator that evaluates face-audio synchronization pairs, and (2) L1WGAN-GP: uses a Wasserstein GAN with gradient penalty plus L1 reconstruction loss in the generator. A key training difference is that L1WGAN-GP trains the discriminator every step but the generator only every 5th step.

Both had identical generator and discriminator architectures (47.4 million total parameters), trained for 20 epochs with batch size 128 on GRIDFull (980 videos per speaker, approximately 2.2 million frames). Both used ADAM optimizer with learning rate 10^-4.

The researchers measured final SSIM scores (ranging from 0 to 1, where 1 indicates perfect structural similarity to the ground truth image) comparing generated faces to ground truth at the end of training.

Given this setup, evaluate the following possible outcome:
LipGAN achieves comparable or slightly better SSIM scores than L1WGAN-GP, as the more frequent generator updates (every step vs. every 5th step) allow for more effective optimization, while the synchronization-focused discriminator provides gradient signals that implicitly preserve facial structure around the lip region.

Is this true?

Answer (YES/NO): YES